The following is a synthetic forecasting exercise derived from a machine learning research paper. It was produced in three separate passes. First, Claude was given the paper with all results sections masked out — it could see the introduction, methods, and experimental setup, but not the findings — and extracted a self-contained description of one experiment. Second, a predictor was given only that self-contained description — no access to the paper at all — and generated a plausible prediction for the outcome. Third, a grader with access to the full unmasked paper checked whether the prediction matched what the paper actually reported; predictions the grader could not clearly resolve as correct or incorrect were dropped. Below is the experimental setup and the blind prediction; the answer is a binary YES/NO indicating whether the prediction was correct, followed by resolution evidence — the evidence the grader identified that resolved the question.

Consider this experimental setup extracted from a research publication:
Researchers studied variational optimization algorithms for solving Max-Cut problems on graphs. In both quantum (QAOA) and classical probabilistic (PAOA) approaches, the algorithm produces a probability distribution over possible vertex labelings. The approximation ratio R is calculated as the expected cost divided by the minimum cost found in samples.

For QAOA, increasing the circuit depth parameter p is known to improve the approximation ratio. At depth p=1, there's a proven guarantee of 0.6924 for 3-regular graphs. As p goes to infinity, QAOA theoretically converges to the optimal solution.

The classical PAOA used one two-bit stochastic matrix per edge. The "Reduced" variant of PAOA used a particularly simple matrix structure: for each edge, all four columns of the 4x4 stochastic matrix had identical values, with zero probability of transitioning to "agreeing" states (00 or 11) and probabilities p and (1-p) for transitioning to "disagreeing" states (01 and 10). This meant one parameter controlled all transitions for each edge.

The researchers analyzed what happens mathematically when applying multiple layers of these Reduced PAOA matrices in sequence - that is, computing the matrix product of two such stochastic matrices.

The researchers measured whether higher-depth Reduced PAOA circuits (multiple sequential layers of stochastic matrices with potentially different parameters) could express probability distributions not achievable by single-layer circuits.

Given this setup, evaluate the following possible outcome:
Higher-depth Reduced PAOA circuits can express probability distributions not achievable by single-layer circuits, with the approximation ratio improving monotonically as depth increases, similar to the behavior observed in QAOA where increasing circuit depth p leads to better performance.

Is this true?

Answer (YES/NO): NO